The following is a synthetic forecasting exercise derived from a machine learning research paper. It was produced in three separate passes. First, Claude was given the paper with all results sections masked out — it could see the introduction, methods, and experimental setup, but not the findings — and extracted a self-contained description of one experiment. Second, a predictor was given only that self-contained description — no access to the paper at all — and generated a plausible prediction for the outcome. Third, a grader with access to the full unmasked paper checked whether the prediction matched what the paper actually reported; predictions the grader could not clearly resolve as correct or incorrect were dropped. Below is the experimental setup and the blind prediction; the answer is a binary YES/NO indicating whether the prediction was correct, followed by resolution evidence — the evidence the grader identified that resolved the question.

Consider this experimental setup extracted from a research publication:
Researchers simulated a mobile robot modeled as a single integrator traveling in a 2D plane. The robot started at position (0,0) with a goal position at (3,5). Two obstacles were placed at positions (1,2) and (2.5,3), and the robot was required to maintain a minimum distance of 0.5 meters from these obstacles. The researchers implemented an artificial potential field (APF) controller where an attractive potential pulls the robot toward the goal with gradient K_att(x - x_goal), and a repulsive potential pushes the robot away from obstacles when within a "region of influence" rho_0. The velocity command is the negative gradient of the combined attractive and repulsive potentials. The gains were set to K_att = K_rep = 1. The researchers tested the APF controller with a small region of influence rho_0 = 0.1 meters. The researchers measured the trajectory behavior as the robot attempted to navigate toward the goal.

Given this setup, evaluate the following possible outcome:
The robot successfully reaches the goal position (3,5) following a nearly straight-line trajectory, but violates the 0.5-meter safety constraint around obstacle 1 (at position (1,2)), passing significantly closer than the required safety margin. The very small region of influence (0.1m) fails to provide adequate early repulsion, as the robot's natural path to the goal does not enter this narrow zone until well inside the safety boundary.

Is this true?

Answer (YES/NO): NO